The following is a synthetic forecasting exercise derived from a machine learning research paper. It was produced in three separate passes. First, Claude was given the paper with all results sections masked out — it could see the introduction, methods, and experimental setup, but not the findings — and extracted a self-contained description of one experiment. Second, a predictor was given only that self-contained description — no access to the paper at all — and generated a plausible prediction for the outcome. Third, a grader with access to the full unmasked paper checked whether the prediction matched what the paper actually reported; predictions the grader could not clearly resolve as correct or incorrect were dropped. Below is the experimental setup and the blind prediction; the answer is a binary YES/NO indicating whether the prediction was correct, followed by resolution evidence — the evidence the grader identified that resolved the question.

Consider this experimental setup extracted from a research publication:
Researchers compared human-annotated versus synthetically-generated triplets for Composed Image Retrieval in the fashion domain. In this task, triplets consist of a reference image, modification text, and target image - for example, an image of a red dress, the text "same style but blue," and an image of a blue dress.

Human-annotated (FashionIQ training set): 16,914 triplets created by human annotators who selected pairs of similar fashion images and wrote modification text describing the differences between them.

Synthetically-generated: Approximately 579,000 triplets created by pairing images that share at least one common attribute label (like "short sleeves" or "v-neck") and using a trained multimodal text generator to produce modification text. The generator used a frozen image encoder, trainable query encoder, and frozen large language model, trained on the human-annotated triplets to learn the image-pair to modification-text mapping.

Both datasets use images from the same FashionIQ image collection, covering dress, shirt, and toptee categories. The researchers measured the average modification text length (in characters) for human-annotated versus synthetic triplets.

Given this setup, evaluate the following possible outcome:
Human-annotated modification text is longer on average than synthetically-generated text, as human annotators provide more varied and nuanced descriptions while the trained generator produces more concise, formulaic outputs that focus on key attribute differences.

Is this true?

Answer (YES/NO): NO